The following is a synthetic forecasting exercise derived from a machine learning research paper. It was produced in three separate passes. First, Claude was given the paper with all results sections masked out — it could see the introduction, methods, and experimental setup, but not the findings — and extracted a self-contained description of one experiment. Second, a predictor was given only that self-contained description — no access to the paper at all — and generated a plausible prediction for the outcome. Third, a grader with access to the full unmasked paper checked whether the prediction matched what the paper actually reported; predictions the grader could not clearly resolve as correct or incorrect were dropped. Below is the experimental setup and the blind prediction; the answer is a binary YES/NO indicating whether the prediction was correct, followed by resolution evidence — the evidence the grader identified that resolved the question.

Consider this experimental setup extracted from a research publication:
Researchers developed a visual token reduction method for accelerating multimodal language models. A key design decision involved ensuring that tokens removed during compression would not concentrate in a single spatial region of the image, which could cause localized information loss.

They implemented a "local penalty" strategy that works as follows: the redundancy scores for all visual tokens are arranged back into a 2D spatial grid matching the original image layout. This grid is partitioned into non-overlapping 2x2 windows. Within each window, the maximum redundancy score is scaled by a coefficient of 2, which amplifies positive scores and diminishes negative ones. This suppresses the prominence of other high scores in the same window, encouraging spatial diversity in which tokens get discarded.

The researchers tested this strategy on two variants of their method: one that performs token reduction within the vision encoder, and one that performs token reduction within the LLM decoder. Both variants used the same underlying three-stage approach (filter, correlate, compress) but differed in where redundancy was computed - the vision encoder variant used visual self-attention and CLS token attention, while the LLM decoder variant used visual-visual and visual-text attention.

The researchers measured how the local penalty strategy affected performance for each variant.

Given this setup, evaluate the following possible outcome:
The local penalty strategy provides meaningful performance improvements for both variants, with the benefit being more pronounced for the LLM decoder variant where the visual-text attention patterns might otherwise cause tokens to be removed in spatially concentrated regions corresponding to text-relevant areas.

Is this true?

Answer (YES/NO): NO